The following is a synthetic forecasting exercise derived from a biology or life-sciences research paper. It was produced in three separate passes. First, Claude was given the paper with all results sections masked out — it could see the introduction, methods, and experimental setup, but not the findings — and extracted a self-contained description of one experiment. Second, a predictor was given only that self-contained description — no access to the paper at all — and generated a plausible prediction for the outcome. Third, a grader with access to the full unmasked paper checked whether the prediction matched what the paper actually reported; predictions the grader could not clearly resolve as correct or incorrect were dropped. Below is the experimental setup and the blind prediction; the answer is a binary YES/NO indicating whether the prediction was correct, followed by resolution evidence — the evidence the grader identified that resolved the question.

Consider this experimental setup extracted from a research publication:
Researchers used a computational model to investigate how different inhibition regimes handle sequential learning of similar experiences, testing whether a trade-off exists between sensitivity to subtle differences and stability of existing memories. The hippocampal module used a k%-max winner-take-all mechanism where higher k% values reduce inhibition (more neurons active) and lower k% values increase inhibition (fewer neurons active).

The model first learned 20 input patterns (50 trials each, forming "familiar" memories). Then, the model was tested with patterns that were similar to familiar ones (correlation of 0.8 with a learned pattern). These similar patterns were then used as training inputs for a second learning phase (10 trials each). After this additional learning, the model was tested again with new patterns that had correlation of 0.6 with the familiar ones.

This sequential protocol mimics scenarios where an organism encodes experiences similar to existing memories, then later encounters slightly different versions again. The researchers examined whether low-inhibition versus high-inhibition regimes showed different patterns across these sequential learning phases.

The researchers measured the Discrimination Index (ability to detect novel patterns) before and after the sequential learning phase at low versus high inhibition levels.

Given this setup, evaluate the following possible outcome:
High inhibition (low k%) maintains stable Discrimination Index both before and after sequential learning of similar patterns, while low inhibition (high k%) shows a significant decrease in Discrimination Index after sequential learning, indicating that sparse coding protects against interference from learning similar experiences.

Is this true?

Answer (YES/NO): YES